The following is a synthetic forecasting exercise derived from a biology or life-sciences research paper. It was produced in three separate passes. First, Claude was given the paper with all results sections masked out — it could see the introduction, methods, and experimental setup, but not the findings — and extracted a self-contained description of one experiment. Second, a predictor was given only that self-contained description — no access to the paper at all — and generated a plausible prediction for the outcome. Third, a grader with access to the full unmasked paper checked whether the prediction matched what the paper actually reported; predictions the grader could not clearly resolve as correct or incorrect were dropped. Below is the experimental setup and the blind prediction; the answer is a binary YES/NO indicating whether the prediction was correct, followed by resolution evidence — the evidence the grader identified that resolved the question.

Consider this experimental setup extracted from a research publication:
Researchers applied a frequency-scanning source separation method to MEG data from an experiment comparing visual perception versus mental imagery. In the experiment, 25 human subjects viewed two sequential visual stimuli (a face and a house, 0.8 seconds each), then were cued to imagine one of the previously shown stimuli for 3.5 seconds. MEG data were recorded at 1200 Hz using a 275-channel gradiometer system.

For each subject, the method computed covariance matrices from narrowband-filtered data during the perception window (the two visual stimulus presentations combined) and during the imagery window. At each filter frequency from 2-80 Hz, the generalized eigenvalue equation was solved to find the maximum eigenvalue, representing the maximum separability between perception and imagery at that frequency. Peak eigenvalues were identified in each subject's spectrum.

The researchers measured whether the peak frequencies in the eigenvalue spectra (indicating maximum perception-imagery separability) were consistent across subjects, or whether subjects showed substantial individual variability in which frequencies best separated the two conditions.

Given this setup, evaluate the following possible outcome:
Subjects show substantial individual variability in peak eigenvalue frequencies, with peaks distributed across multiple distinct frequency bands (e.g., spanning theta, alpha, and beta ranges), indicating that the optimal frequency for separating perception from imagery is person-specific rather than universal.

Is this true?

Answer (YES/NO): NO